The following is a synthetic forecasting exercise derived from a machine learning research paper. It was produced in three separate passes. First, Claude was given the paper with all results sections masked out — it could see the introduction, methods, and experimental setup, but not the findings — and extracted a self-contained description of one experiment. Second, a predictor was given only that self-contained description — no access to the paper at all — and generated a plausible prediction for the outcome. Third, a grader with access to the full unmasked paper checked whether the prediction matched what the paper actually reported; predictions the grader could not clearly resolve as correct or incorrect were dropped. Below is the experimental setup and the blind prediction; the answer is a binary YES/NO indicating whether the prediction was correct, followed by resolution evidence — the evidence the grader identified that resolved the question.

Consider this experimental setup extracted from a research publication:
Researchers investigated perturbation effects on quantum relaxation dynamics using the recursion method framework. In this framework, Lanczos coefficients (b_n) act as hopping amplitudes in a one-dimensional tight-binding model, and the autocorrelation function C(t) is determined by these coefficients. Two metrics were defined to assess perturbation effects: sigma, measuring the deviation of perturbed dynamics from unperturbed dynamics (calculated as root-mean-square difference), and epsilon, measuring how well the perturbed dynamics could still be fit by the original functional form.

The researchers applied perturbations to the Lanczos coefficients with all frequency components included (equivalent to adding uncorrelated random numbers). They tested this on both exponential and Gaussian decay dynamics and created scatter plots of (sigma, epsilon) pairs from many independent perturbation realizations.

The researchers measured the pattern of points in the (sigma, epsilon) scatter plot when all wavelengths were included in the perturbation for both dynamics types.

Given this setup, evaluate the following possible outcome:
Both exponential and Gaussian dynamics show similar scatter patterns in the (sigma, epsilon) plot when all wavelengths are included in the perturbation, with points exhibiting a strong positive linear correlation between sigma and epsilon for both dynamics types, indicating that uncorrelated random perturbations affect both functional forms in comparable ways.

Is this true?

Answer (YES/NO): YES